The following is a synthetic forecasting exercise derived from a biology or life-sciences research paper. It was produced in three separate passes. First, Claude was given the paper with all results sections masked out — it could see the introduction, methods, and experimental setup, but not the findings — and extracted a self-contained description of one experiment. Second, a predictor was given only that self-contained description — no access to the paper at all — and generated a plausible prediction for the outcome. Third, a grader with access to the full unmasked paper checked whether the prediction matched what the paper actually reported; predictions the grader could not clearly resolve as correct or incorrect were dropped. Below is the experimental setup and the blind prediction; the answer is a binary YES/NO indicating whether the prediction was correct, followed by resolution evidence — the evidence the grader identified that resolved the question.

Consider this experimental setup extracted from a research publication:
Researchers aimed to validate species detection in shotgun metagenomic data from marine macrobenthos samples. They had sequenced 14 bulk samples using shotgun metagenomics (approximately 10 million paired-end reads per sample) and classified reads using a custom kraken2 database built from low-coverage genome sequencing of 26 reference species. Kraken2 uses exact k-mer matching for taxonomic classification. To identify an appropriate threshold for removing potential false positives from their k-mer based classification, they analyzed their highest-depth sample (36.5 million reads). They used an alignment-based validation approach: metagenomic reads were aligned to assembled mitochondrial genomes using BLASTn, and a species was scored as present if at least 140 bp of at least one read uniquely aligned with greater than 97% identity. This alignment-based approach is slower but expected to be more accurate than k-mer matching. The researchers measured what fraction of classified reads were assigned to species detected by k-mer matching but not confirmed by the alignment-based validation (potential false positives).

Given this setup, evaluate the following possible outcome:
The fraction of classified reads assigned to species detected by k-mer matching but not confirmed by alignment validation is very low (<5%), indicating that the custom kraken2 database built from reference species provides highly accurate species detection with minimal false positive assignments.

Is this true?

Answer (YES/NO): YES